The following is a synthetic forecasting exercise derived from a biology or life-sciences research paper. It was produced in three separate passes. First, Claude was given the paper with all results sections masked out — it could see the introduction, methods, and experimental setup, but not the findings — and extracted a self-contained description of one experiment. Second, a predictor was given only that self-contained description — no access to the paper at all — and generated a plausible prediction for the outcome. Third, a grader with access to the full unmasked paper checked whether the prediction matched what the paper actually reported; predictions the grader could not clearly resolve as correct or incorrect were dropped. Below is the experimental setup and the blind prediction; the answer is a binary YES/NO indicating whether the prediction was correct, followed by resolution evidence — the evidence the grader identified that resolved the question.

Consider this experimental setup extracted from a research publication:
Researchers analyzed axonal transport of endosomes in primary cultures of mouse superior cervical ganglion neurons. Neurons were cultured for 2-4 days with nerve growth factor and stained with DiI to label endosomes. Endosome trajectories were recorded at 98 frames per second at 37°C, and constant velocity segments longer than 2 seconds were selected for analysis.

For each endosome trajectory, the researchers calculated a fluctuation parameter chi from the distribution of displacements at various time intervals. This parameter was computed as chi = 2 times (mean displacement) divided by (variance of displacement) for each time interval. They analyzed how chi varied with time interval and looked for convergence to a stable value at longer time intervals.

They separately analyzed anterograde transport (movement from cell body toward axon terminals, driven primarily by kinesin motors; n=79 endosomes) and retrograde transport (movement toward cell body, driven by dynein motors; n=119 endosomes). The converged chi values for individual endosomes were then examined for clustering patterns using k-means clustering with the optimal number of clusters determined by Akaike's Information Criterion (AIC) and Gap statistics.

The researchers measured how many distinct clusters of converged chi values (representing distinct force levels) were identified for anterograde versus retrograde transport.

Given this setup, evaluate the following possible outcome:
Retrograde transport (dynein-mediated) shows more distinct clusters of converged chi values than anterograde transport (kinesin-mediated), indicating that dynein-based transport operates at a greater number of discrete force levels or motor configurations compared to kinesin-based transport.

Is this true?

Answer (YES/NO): NO